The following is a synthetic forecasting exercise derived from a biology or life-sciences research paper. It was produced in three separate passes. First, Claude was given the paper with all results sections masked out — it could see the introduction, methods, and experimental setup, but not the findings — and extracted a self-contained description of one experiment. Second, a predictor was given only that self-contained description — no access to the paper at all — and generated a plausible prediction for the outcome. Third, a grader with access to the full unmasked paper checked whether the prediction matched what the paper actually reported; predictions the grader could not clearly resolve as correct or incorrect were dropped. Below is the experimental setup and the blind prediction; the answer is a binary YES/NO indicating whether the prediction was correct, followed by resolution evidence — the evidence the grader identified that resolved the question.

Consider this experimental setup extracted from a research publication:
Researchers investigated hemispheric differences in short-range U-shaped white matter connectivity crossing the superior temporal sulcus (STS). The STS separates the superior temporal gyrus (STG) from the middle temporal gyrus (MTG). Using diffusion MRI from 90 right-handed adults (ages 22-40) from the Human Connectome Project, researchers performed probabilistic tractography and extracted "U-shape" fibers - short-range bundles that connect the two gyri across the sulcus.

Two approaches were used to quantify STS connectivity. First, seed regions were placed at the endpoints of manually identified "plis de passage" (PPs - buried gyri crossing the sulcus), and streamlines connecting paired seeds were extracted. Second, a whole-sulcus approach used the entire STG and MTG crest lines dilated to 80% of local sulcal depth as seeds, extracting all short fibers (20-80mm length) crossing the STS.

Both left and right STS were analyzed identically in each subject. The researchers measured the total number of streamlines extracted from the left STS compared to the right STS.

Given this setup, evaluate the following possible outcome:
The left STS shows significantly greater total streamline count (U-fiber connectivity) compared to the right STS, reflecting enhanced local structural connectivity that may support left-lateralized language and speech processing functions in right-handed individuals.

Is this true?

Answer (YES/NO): YES